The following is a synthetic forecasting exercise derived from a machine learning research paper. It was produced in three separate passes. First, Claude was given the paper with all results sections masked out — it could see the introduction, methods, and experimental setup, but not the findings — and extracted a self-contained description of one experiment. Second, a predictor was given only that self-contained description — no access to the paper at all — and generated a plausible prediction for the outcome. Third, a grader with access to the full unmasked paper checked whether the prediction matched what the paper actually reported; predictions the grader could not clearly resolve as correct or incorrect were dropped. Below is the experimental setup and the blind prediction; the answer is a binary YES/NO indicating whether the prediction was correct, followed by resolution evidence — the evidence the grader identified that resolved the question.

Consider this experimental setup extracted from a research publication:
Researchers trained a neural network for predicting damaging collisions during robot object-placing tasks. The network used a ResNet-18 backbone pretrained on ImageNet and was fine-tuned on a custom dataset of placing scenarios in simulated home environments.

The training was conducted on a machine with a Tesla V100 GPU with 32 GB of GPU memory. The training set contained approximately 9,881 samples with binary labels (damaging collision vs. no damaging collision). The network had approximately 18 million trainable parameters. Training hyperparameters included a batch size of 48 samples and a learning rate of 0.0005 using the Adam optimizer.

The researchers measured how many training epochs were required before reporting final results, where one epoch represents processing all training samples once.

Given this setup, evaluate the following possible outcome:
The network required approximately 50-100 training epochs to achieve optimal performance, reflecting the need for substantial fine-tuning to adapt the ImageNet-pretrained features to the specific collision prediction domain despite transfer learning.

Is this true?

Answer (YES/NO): NO